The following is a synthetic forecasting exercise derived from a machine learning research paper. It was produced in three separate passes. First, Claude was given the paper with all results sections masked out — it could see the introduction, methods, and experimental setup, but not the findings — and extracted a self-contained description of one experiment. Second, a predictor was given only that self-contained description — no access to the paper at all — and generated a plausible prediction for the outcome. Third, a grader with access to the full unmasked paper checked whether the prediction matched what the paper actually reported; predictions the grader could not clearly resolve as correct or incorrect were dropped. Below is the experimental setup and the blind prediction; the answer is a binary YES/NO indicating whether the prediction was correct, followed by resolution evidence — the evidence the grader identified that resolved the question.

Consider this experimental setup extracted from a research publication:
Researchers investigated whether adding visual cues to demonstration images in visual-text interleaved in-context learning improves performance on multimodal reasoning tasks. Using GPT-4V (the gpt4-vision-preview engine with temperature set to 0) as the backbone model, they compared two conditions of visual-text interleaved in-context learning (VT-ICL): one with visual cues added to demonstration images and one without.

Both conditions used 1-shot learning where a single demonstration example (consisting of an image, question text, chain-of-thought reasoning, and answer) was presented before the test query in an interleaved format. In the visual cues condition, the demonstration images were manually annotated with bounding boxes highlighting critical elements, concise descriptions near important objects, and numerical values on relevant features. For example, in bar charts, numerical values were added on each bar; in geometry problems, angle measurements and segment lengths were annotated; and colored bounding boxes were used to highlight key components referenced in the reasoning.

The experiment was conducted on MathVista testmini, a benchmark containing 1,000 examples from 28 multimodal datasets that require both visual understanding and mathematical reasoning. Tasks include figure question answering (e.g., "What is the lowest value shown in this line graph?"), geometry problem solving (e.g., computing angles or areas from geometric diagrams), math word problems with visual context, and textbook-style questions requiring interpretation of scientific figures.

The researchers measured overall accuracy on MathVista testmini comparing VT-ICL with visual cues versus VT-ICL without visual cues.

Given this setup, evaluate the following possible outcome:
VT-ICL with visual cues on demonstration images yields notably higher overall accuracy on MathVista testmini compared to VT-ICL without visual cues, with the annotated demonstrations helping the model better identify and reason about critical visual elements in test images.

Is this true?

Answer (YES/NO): NO